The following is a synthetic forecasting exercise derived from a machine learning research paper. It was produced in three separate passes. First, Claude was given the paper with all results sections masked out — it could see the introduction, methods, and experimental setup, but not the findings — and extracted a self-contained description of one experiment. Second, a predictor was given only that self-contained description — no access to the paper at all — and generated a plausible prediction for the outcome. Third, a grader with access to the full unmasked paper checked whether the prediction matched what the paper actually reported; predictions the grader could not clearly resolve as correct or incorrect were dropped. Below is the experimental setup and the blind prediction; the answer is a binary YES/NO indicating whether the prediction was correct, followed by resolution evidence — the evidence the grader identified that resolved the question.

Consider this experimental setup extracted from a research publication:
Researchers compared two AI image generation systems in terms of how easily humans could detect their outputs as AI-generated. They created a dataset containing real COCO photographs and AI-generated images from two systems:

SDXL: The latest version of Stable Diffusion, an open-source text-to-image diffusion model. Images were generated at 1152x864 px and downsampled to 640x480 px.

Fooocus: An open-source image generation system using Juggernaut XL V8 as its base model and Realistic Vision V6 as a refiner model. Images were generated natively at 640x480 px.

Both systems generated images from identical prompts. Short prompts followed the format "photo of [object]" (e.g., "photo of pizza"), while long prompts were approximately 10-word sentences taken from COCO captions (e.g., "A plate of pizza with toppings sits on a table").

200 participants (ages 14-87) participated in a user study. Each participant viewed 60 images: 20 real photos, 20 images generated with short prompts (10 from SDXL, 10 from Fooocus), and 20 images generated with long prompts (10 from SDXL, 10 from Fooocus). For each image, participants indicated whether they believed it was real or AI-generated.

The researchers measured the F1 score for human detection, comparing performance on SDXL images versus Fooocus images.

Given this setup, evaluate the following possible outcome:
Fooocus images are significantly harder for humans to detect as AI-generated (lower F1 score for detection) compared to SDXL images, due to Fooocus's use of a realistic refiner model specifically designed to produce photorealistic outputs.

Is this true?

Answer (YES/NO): YES